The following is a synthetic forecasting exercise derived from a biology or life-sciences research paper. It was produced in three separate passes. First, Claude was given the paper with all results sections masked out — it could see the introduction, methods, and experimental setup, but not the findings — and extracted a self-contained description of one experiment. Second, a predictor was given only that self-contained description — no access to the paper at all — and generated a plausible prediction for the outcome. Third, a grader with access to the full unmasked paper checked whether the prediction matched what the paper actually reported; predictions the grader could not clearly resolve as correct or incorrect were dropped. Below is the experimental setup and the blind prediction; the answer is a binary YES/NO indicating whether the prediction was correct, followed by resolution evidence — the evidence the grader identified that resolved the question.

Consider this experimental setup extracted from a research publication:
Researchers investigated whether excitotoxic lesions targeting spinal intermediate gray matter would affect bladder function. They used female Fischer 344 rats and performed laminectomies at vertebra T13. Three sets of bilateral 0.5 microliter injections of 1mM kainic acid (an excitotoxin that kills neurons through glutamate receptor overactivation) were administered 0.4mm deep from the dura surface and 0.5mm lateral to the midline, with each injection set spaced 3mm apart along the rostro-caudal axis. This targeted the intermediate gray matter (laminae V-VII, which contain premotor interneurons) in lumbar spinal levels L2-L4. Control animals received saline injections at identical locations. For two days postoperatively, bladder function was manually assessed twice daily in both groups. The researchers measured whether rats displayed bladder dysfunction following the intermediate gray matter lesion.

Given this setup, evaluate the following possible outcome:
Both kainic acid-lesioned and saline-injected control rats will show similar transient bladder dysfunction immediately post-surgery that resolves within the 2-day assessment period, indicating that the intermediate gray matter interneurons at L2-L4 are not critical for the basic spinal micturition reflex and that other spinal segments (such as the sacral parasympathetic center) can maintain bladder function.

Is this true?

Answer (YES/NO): NO